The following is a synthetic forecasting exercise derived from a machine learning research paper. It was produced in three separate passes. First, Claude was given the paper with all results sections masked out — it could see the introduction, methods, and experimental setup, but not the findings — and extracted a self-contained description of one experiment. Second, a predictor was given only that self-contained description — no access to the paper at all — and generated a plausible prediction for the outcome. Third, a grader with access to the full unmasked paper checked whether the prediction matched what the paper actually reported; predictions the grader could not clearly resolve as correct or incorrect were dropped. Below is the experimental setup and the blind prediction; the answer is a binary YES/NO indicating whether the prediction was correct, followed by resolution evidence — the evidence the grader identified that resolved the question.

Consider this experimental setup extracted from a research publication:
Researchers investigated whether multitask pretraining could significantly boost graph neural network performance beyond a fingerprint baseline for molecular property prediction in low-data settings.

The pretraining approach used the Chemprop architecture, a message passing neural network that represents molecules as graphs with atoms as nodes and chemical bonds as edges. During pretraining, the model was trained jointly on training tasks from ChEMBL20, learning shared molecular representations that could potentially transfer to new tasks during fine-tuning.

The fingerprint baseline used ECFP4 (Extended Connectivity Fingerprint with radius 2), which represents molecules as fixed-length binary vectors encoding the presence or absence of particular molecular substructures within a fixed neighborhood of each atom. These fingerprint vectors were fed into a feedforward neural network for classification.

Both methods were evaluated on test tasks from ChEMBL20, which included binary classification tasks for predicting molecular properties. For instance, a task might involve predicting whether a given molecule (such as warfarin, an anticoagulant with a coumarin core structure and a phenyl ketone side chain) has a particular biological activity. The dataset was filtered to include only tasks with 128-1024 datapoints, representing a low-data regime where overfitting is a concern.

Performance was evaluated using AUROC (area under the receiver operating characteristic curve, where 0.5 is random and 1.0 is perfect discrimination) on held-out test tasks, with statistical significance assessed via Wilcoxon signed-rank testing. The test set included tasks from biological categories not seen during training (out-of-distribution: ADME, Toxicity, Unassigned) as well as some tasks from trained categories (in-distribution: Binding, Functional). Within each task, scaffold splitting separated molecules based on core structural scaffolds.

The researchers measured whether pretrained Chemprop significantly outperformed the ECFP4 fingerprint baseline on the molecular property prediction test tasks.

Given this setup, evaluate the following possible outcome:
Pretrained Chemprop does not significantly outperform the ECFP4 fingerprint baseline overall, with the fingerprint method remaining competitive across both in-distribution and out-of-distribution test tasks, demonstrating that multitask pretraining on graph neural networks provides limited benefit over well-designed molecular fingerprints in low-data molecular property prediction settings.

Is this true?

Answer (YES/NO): YES